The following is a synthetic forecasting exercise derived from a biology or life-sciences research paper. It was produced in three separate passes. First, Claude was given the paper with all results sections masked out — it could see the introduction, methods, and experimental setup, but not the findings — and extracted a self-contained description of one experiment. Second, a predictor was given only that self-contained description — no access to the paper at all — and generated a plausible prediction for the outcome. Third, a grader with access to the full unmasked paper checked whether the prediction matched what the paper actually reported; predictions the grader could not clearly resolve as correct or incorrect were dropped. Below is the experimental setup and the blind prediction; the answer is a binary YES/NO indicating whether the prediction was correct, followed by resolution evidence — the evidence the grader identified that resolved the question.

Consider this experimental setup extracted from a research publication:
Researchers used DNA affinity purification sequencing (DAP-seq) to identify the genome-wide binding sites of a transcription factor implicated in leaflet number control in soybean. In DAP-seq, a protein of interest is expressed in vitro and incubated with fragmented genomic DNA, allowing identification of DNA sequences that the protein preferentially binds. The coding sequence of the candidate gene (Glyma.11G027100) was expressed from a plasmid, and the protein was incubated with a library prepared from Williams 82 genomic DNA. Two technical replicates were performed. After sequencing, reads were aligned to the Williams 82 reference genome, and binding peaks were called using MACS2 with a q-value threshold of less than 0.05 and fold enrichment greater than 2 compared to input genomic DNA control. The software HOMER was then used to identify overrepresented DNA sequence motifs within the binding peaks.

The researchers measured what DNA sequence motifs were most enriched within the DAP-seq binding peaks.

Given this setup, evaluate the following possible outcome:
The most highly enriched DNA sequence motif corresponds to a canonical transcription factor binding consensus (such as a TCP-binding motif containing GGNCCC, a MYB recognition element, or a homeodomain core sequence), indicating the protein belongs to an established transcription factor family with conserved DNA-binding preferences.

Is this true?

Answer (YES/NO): YES